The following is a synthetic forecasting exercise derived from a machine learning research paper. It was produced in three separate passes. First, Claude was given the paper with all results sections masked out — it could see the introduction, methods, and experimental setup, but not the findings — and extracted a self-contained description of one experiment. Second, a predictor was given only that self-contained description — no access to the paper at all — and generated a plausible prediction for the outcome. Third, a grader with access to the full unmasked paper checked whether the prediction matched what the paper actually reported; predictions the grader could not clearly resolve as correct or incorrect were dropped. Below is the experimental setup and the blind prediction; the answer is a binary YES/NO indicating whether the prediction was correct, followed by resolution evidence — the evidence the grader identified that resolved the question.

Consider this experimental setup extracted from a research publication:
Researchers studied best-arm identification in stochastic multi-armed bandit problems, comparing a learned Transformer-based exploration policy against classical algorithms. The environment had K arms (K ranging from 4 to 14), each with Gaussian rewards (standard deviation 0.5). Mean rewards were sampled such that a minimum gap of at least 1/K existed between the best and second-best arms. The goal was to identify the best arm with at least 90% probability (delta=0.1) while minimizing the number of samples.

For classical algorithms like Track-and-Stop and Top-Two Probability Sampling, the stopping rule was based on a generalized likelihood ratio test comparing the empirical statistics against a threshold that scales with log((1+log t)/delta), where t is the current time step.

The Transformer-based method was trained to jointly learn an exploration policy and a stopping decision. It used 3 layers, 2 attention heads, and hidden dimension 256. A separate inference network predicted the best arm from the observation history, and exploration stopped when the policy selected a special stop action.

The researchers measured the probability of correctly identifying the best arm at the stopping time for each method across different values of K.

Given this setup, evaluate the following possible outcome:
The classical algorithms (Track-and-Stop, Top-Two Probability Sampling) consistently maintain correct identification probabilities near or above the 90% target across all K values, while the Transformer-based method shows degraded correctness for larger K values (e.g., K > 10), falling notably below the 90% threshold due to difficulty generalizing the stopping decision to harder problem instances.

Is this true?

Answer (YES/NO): NO